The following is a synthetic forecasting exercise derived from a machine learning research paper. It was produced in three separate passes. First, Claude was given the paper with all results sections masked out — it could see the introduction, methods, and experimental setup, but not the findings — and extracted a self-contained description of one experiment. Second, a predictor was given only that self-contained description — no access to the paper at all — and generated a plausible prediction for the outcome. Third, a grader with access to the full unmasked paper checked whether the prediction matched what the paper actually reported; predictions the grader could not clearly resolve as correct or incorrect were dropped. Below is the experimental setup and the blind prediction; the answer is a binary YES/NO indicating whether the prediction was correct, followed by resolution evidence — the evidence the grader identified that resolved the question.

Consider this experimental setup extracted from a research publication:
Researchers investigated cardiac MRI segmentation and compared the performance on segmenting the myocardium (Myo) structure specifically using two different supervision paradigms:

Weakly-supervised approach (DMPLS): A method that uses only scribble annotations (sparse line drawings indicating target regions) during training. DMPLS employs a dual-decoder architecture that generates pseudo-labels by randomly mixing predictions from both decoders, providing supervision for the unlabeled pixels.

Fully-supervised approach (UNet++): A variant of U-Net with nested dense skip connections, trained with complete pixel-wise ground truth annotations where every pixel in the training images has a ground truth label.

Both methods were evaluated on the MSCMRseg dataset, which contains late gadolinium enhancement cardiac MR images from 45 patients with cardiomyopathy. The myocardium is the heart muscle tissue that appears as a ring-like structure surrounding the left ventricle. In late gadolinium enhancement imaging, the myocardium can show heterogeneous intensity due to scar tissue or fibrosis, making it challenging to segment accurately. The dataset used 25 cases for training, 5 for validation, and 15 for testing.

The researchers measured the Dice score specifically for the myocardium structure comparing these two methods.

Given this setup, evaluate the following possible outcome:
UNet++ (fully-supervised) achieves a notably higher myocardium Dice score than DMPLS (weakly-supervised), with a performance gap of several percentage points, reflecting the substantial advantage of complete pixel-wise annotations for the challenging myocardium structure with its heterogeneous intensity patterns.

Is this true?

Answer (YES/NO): NO